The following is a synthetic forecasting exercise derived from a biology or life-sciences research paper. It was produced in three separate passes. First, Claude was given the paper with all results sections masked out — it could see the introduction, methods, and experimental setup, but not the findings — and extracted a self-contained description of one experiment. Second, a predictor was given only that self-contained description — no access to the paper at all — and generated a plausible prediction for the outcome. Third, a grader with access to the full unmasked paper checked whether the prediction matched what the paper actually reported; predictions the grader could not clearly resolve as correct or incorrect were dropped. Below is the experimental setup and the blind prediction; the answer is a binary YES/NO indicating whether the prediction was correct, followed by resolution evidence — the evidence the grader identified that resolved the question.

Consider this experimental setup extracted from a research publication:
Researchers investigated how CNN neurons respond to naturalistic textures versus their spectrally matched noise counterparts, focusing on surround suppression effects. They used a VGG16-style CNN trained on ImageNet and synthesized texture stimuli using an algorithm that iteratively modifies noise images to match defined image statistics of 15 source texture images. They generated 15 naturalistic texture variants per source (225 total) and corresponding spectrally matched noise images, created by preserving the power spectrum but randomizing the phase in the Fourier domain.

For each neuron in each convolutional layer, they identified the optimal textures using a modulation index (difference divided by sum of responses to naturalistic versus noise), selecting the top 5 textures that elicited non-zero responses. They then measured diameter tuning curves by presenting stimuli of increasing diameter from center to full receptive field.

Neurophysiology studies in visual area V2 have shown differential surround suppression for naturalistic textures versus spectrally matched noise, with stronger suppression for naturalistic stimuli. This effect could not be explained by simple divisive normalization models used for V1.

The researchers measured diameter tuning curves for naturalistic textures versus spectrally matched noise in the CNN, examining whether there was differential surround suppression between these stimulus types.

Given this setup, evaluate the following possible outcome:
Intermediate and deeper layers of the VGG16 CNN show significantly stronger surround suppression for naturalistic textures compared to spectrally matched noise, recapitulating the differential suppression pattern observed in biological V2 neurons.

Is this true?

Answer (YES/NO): NO